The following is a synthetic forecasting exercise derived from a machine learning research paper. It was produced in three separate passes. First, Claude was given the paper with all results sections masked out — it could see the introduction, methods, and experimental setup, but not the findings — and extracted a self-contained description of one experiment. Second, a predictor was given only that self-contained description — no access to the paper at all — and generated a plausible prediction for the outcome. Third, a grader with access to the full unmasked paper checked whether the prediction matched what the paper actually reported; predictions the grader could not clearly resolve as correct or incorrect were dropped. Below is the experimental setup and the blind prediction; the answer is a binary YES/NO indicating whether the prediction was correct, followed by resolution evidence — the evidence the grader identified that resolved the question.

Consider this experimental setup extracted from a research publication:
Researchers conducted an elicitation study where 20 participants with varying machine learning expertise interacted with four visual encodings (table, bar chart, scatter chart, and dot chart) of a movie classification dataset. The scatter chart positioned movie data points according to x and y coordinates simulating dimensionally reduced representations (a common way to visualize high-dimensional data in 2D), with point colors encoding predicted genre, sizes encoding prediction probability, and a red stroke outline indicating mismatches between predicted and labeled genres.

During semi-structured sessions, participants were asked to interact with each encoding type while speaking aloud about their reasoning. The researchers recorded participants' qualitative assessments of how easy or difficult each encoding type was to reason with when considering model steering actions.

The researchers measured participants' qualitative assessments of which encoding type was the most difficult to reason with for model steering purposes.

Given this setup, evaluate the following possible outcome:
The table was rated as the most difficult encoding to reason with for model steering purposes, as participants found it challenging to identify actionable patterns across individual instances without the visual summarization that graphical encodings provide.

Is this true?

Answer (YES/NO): NO